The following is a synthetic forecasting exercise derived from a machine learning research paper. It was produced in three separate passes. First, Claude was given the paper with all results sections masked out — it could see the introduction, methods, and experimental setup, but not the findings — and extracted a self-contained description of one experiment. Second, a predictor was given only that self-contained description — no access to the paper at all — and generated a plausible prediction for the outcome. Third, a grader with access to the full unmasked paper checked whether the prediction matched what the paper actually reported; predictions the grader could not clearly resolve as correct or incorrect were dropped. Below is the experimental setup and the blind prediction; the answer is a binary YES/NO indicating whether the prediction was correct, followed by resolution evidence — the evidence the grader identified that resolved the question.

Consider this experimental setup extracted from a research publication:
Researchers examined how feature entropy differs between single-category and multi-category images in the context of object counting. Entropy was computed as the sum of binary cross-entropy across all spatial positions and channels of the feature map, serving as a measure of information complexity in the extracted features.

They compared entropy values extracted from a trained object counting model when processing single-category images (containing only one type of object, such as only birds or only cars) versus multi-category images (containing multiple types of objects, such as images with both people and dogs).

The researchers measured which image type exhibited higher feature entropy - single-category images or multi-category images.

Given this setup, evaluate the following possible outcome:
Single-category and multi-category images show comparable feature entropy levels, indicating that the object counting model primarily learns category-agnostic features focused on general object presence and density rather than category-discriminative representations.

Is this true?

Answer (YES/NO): NO